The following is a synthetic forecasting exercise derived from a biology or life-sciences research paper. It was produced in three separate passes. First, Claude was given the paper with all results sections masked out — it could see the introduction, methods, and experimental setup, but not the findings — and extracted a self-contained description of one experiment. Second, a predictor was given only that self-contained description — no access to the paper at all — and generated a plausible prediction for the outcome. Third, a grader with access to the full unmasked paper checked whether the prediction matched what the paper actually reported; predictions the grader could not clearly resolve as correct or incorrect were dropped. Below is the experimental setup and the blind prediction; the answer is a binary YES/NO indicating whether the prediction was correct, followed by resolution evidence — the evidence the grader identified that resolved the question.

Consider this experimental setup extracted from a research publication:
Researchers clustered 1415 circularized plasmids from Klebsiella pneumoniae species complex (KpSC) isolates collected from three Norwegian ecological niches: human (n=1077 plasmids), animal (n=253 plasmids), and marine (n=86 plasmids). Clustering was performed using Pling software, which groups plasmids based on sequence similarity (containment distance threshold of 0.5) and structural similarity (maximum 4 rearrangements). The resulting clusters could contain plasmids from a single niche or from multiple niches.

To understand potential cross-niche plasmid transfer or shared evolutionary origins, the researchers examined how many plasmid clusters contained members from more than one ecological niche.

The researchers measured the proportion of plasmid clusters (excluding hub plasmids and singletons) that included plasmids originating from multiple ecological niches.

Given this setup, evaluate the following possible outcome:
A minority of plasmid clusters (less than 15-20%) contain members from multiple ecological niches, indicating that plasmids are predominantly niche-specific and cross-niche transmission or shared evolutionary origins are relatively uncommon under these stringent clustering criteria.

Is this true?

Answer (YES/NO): NO